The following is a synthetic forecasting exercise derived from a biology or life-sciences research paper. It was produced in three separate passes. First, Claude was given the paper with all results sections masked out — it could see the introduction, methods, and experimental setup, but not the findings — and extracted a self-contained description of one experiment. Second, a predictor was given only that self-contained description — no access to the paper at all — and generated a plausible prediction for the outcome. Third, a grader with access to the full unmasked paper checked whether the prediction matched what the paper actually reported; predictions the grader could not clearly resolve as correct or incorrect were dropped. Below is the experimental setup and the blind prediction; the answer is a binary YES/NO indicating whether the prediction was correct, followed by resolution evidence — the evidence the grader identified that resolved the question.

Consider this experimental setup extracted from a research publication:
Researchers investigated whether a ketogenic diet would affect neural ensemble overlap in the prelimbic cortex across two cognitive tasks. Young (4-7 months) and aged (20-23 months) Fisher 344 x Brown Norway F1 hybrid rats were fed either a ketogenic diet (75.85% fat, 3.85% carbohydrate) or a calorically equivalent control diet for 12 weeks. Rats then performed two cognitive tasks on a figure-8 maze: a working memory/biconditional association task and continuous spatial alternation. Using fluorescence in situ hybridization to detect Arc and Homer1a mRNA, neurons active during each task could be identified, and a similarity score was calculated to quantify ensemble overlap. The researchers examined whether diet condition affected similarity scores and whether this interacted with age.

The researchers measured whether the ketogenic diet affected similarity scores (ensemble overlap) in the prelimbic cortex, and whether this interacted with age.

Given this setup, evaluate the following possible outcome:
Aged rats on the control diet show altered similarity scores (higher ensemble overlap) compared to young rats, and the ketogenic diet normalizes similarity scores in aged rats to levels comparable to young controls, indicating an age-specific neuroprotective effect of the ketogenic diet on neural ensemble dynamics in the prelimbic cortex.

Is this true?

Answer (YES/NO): NO